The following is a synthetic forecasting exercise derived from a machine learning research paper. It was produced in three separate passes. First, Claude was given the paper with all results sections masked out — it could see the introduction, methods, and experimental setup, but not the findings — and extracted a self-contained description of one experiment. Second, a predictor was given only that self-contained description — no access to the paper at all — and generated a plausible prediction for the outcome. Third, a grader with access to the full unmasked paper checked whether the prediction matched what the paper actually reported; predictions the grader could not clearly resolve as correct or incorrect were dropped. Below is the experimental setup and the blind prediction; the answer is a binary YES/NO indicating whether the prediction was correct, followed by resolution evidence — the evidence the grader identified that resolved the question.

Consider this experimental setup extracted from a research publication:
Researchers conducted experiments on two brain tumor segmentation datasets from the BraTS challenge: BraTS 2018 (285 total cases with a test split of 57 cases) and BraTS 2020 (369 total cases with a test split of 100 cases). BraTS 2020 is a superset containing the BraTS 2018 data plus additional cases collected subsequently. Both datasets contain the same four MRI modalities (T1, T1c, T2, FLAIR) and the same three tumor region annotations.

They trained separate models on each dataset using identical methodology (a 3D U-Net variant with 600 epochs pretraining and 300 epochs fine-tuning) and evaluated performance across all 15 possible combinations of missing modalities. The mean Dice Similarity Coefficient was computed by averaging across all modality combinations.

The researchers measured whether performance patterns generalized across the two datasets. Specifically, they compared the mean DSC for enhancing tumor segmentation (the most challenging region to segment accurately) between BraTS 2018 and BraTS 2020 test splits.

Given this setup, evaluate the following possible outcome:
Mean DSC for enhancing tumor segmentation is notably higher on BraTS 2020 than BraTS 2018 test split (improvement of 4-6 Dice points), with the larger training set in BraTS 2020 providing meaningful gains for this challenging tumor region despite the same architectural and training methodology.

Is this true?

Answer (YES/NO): NO